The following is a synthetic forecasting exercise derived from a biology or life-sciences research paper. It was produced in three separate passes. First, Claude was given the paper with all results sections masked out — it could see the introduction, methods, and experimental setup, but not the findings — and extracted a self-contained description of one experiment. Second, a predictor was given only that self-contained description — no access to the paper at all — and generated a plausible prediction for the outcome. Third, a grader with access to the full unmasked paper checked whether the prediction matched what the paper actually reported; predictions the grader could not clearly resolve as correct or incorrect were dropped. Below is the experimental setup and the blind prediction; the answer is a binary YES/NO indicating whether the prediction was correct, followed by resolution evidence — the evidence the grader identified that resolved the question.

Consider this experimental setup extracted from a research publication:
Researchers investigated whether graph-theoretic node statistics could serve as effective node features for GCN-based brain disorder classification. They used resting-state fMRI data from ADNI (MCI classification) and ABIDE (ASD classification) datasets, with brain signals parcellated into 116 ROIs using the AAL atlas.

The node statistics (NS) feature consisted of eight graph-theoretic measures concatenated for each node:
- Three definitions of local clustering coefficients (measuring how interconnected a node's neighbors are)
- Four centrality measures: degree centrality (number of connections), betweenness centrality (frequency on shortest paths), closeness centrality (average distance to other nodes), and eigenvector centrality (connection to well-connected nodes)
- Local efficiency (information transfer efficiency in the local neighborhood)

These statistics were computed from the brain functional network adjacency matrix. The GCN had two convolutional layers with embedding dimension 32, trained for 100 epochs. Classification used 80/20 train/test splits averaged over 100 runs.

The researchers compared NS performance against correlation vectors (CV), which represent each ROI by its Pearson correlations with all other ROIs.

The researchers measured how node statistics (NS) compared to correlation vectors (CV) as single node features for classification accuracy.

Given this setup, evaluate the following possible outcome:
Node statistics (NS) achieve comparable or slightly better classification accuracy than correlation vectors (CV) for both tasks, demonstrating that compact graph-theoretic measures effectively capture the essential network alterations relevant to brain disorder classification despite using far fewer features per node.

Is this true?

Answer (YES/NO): NO